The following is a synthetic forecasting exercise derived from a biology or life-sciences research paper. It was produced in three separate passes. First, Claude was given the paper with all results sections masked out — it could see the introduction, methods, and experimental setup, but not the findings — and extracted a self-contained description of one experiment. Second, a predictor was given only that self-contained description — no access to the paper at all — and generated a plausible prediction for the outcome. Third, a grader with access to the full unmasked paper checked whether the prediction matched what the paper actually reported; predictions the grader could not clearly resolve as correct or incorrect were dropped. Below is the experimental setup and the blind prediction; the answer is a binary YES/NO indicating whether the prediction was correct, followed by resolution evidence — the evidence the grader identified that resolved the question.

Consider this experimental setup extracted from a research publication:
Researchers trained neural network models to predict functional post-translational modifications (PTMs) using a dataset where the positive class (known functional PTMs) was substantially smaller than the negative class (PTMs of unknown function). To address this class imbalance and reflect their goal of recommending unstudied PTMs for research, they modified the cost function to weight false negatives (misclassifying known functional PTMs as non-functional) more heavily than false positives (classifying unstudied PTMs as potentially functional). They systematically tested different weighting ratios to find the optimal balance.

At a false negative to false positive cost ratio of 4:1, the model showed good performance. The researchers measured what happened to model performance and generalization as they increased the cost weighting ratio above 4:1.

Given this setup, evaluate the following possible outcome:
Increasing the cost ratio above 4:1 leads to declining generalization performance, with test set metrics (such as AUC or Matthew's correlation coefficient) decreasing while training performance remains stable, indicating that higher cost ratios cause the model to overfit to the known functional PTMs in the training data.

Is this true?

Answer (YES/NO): NO